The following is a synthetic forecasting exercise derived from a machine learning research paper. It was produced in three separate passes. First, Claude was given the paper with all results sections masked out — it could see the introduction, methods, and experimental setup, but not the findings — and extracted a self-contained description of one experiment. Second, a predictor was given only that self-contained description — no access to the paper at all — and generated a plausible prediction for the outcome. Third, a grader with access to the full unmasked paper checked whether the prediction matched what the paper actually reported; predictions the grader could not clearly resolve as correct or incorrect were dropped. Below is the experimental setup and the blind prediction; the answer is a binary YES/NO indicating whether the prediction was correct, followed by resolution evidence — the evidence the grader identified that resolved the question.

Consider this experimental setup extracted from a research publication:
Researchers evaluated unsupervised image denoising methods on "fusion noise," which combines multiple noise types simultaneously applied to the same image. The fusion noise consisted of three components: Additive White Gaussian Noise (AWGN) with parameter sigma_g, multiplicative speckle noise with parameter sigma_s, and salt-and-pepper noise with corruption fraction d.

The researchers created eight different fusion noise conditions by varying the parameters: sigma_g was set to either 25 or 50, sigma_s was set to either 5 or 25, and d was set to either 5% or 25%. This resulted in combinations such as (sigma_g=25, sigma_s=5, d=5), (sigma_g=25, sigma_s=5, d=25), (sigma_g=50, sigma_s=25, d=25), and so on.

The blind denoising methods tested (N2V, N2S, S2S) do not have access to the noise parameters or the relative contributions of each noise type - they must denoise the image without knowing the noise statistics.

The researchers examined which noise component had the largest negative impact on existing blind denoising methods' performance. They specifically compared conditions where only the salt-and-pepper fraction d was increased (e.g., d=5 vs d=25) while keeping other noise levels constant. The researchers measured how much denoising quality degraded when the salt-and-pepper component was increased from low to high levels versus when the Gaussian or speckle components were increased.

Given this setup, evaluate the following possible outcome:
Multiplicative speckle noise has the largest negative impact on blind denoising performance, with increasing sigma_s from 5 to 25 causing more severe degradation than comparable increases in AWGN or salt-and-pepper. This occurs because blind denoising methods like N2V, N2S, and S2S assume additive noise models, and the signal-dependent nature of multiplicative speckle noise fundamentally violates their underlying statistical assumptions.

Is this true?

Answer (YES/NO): NO